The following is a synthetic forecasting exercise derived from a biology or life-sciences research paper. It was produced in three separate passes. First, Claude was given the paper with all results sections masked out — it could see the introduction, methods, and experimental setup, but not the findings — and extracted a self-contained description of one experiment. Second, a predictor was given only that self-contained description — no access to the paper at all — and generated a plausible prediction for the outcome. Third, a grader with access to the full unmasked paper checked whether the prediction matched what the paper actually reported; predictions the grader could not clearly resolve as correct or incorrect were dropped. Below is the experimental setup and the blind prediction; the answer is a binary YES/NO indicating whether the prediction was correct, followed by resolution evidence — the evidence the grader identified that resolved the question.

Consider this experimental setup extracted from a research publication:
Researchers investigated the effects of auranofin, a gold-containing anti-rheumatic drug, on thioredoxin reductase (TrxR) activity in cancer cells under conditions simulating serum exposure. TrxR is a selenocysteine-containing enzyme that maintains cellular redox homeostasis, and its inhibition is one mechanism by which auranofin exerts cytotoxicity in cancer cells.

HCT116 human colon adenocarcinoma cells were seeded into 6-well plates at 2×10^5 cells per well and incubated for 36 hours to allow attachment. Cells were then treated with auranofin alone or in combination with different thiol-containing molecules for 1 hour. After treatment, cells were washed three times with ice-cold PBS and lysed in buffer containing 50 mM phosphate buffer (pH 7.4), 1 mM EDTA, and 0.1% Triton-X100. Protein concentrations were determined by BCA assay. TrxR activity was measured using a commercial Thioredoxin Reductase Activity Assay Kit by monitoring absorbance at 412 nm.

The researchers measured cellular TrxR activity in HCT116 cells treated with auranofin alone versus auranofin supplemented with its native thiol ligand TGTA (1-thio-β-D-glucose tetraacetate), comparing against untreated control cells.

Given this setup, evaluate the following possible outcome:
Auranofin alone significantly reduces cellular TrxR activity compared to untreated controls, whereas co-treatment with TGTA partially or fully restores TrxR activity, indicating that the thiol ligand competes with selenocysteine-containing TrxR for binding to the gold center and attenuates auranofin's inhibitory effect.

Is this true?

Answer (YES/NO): NO